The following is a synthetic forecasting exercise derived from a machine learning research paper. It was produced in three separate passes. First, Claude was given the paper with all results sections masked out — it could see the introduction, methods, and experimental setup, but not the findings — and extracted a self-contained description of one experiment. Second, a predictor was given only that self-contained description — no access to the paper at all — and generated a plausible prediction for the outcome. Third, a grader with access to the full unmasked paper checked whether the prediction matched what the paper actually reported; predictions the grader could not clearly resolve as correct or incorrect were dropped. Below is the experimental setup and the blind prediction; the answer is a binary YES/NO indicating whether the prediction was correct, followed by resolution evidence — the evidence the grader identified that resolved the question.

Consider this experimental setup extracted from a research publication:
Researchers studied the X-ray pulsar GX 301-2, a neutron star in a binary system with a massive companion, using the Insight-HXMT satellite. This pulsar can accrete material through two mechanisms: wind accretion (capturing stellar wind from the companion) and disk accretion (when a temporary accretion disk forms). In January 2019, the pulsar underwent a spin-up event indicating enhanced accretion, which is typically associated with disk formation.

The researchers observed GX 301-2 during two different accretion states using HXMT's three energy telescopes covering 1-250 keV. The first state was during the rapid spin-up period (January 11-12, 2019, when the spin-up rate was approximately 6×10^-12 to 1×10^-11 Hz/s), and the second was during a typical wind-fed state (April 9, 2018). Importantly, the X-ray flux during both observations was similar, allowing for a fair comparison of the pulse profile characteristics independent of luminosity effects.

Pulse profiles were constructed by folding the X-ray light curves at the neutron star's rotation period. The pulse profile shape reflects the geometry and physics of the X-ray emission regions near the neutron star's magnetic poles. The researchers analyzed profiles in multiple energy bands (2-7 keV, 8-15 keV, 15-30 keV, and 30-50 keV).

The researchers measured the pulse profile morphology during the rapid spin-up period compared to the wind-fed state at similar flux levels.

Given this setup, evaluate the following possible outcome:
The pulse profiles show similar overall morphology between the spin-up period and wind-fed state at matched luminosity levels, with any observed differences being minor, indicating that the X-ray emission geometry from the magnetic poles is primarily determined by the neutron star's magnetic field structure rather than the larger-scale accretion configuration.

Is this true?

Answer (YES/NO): NO